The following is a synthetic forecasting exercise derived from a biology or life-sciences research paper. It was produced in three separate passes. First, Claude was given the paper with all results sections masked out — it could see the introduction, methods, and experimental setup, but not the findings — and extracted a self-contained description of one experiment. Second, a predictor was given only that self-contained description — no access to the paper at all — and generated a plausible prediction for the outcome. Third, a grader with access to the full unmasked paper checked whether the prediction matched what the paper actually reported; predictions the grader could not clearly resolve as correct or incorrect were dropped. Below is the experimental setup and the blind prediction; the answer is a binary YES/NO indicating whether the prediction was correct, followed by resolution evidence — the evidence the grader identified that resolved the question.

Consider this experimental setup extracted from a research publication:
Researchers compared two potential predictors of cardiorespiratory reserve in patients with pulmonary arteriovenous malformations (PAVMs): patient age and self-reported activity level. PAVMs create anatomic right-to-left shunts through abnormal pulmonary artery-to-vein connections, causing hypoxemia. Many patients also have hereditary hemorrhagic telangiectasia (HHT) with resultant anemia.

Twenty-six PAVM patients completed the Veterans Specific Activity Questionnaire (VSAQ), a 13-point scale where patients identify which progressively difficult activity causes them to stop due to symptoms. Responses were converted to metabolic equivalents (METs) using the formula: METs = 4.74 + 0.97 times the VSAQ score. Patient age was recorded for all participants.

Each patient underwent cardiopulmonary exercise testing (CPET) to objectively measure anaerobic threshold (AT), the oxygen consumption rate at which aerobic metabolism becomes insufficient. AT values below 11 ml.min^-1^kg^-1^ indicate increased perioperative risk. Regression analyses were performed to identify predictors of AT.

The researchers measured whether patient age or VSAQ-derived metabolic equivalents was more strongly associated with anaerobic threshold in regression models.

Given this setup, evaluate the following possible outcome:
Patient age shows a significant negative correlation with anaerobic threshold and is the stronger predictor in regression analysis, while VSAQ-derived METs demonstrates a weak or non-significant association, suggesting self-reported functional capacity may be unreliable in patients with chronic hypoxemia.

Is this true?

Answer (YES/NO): NO